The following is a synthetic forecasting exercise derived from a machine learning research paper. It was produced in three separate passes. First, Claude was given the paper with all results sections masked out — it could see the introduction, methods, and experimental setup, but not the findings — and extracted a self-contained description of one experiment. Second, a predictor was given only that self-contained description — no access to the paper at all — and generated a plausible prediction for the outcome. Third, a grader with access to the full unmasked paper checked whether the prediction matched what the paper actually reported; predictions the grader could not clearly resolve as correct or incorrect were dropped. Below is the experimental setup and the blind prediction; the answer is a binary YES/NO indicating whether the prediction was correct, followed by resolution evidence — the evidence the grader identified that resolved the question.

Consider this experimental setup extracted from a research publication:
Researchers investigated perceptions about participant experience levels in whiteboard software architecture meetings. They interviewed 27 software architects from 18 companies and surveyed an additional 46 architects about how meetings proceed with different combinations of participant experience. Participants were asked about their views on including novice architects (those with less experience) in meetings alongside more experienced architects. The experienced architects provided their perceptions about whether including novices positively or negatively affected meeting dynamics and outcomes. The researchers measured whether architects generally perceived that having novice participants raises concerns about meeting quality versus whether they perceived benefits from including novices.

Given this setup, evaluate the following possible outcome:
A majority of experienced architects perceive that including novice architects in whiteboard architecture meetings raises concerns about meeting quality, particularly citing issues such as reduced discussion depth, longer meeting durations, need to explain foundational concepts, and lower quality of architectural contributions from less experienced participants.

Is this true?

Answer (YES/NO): NO